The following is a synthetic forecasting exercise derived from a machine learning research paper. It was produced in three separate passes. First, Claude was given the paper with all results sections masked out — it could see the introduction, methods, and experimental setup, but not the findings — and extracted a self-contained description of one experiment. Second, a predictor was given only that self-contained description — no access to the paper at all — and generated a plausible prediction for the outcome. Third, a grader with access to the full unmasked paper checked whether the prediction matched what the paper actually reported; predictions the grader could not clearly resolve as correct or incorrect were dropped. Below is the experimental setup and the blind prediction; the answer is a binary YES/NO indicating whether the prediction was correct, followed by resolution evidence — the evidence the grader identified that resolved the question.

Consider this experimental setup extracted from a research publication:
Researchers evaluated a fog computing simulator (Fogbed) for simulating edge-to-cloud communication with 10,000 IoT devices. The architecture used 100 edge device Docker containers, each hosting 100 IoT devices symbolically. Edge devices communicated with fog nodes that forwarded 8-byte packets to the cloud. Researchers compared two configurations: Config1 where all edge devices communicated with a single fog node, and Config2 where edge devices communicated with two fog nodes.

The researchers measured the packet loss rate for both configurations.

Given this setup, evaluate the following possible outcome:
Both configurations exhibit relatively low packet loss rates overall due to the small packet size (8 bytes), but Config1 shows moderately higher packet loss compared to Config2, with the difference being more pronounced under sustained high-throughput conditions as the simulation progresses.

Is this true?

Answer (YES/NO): NO